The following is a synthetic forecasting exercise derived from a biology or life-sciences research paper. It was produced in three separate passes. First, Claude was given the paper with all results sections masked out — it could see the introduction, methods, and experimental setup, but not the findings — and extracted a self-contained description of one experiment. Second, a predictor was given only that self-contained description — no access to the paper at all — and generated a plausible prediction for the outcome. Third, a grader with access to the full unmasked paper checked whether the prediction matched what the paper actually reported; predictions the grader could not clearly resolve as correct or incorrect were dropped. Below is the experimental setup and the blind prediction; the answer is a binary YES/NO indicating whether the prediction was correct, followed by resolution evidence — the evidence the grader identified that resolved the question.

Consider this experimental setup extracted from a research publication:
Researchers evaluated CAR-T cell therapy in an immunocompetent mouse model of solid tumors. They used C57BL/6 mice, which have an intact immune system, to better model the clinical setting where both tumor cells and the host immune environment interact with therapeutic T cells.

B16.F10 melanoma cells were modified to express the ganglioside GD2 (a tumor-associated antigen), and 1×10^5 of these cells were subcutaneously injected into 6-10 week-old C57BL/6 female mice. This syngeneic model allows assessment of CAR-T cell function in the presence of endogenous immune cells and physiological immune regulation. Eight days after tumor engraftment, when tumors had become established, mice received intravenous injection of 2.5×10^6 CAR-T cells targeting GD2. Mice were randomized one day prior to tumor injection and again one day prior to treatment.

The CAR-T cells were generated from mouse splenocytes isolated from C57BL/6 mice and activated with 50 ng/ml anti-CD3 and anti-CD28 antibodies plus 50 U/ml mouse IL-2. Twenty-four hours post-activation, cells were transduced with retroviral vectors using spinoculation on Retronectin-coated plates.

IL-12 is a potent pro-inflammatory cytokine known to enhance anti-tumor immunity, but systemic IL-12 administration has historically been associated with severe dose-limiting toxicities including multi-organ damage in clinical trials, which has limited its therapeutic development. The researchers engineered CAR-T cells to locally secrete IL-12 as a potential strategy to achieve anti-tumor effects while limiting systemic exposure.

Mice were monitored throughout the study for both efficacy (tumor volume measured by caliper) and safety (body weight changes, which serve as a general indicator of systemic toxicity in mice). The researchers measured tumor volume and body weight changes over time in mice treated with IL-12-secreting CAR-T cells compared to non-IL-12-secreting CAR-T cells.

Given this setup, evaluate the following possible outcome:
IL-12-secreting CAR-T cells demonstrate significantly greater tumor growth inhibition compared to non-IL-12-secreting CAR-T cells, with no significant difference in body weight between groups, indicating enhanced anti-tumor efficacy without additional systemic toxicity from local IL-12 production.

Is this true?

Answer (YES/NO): NO